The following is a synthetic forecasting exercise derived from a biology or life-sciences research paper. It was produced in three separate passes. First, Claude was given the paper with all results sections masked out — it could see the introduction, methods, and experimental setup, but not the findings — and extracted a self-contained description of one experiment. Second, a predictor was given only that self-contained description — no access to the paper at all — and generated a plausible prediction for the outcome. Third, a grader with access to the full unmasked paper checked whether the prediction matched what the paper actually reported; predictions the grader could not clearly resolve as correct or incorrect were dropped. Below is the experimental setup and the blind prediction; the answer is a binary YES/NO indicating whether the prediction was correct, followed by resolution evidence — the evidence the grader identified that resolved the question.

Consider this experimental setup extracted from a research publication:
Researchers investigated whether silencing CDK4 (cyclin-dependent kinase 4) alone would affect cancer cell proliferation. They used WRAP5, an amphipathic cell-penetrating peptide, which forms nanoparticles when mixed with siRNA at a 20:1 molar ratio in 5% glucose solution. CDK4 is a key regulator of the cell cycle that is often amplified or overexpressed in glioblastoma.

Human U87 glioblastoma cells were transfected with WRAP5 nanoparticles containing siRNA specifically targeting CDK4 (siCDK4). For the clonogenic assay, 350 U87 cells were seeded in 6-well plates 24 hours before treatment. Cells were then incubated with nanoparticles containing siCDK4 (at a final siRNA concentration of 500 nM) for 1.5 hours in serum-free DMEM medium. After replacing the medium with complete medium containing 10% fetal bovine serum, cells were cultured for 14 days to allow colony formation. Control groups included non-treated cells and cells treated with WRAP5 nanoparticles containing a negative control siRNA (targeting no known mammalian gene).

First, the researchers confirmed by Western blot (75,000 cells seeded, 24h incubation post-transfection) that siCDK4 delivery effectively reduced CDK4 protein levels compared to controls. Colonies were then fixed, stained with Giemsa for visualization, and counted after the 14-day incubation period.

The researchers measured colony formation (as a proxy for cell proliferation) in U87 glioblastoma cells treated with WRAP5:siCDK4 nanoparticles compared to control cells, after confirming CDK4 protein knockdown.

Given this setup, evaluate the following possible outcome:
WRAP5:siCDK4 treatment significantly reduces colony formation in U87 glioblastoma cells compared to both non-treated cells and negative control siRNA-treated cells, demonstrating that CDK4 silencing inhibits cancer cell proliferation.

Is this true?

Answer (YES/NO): NO